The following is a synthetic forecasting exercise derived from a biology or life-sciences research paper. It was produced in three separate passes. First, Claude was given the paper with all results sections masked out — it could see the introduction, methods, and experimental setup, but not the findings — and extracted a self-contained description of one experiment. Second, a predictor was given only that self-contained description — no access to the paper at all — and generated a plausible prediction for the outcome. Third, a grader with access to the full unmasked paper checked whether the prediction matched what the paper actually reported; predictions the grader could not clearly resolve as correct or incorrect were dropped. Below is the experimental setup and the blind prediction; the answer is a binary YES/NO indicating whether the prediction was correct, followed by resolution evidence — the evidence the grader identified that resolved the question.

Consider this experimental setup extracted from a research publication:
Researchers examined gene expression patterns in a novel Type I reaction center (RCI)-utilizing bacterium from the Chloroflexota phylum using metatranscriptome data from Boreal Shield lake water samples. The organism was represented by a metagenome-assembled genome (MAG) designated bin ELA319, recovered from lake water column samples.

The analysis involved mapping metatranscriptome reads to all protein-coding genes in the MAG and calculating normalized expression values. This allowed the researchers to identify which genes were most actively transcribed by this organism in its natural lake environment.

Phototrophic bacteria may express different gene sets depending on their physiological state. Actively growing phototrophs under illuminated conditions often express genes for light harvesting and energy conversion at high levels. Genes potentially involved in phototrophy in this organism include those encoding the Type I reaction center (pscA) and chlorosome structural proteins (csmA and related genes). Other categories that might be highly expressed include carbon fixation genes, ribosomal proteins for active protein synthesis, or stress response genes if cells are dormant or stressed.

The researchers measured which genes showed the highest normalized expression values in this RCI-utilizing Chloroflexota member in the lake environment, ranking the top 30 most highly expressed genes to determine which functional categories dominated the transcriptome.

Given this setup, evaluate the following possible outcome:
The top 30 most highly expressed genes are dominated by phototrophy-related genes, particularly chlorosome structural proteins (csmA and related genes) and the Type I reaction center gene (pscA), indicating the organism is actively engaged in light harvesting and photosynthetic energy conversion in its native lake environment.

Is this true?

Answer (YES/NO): NO